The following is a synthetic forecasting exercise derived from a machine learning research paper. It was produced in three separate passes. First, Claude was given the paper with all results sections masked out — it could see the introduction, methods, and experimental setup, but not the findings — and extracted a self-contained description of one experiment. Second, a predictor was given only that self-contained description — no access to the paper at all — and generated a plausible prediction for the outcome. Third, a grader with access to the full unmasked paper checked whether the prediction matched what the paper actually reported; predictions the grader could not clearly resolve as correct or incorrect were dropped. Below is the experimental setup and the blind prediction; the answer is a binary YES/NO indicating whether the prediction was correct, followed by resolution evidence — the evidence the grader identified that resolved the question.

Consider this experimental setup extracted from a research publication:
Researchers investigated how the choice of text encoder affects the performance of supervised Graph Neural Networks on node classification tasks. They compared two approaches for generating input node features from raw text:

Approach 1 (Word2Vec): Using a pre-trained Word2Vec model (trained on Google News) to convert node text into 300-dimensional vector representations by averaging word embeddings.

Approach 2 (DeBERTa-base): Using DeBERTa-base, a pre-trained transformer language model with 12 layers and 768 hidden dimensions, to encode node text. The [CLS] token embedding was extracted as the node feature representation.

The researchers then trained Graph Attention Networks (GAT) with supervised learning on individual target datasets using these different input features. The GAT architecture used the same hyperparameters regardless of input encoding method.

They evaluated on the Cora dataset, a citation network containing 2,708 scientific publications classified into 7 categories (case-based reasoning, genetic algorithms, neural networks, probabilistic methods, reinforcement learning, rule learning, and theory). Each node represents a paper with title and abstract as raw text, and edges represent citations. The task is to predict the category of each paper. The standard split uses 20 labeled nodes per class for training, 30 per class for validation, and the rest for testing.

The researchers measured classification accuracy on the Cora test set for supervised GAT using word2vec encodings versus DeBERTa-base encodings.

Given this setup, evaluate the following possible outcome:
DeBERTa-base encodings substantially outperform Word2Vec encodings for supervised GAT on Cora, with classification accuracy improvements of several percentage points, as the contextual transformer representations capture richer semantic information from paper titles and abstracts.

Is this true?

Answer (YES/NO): NO